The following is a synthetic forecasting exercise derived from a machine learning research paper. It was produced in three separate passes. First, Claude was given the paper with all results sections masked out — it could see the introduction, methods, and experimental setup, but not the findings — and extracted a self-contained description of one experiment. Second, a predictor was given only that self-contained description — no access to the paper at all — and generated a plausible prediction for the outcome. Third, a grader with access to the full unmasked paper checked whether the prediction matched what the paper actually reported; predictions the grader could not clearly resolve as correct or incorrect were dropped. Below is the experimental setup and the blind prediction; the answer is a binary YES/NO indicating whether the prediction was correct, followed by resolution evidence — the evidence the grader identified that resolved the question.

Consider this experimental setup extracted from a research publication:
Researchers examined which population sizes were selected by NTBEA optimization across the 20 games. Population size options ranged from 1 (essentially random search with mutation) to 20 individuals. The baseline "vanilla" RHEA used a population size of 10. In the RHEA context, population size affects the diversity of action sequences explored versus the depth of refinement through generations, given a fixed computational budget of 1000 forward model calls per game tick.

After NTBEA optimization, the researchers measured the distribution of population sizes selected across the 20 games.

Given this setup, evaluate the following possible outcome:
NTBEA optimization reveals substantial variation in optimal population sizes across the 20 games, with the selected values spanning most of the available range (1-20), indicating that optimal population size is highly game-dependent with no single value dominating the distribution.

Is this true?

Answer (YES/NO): NO